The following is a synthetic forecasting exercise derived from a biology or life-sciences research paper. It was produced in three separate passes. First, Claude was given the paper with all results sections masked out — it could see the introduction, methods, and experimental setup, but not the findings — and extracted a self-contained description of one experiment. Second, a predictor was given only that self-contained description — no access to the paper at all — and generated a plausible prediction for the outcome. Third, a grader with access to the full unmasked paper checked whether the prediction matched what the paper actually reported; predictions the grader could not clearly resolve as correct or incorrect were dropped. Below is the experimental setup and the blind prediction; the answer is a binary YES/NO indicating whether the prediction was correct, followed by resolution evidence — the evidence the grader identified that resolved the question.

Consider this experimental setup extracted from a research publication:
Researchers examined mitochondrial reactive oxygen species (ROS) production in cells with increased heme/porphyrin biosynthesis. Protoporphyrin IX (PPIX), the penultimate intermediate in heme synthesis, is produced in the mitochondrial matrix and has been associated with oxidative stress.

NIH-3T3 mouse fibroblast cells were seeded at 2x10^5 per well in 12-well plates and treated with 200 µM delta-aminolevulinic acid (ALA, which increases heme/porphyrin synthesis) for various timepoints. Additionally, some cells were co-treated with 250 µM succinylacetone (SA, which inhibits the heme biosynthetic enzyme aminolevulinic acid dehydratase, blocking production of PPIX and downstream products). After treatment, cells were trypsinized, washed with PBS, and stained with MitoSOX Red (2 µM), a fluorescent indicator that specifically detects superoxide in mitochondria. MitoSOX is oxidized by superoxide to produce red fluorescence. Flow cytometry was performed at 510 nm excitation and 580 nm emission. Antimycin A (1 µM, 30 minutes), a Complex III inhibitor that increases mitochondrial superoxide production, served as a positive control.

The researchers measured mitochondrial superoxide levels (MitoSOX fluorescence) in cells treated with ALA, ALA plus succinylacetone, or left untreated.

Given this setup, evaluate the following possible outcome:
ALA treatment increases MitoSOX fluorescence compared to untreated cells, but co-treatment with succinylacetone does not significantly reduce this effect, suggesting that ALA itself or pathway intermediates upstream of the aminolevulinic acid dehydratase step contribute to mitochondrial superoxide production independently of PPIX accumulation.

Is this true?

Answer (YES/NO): NO